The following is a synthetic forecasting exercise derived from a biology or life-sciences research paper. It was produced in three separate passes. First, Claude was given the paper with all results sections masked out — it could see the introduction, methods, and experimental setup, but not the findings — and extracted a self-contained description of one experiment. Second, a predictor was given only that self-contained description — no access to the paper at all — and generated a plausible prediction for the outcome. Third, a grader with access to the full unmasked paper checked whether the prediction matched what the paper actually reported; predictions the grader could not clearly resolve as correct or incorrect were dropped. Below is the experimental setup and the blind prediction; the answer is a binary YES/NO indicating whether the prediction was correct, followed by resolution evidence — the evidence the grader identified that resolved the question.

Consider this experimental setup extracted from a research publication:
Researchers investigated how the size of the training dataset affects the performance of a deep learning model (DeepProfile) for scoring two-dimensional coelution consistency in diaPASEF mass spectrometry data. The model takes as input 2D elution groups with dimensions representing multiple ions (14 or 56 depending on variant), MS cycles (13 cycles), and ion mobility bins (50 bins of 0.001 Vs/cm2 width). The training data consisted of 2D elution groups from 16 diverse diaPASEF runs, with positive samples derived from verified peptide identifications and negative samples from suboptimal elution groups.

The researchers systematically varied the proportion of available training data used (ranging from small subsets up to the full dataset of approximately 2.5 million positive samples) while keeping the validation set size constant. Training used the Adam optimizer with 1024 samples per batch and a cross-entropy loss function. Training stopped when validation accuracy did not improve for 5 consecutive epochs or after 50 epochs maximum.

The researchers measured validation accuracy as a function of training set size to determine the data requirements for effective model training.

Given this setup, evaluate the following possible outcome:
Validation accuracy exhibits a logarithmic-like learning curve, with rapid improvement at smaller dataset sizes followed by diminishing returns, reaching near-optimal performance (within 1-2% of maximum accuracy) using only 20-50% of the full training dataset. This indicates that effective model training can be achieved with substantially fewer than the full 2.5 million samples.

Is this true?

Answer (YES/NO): YES